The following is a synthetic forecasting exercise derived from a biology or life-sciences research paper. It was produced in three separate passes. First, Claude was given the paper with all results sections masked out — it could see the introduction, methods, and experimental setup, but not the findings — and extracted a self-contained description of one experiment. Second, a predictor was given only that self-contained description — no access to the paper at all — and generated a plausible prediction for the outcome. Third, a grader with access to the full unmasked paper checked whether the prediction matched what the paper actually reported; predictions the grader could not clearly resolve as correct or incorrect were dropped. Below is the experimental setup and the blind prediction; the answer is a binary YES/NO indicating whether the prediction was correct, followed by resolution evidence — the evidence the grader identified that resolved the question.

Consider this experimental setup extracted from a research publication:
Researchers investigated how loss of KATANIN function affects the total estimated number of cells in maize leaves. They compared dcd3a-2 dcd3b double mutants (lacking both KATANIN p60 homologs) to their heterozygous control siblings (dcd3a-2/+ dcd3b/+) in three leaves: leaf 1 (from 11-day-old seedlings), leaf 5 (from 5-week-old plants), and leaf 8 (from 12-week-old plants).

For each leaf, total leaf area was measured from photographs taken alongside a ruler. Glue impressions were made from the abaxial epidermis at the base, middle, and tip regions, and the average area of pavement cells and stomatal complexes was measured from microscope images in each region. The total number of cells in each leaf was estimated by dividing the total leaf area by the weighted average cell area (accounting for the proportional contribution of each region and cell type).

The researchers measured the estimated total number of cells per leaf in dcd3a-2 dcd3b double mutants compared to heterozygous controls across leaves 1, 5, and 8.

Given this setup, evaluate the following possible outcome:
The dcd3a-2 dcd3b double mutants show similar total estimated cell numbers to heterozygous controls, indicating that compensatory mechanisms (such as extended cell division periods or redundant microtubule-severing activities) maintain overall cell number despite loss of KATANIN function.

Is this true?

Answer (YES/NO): NO